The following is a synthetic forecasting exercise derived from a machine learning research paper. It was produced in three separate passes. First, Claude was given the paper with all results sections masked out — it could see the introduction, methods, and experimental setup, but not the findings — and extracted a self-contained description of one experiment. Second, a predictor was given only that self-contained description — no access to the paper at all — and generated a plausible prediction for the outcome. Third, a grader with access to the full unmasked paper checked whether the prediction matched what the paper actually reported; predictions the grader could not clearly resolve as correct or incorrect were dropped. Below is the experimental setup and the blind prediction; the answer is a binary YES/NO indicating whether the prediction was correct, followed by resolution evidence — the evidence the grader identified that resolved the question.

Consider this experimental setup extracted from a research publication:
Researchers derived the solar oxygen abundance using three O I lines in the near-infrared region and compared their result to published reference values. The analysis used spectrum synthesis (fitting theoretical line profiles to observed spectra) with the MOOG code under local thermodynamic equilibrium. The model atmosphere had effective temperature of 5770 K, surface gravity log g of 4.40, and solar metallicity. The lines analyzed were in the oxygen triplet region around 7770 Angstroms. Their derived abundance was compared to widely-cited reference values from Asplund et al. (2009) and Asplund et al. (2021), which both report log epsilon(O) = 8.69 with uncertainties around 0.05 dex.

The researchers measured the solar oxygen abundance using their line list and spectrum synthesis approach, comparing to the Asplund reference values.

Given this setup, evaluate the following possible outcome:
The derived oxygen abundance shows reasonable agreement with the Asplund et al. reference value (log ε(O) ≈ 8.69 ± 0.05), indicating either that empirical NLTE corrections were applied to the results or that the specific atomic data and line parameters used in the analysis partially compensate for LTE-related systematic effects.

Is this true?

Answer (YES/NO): NO